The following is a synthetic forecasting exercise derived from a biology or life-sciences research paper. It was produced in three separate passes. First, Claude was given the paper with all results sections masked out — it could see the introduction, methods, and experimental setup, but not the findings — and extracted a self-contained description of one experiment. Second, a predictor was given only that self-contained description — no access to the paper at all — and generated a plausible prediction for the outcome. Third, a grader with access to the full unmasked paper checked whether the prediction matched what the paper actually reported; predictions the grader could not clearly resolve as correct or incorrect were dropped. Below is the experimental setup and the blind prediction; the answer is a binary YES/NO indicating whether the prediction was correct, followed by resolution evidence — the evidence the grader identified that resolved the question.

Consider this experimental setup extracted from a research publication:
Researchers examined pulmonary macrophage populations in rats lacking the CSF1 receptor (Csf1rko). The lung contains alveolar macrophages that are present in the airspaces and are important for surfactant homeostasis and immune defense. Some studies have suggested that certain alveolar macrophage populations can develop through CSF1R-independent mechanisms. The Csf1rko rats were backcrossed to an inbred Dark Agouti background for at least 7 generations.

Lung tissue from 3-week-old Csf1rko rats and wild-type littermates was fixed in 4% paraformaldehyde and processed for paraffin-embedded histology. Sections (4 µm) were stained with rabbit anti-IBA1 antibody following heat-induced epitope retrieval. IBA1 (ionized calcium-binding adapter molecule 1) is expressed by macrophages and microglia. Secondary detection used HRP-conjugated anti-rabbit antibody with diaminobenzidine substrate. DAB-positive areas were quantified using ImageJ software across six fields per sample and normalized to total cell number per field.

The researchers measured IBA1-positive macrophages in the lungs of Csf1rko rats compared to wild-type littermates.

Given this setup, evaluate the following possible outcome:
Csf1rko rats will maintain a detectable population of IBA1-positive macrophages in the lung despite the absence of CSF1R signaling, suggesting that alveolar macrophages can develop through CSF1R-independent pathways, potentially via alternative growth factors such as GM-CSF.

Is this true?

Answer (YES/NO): YES